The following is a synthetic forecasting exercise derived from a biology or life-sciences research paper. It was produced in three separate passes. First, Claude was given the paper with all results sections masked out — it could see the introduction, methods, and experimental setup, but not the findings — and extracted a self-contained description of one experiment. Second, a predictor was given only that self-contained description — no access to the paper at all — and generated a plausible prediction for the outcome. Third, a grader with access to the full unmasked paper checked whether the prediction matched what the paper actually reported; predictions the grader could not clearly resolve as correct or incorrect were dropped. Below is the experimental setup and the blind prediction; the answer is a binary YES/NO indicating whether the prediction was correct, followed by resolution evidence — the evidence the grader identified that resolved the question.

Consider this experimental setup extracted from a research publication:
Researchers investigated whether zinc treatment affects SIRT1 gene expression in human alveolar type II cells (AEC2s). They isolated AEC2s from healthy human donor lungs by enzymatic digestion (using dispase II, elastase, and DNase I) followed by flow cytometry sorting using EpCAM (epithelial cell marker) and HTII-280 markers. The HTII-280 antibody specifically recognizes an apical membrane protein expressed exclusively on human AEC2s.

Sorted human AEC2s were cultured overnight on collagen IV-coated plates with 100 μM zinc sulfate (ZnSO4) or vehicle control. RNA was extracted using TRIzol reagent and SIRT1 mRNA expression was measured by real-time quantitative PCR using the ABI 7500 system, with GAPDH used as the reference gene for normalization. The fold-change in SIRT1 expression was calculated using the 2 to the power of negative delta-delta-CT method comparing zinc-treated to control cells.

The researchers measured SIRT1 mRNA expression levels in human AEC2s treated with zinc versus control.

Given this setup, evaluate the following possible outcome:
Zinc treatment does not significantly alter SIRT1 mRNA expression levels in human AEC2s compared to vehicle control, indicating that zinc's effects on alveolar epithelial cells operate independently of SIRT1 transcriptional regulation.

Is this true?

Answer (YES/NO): NO